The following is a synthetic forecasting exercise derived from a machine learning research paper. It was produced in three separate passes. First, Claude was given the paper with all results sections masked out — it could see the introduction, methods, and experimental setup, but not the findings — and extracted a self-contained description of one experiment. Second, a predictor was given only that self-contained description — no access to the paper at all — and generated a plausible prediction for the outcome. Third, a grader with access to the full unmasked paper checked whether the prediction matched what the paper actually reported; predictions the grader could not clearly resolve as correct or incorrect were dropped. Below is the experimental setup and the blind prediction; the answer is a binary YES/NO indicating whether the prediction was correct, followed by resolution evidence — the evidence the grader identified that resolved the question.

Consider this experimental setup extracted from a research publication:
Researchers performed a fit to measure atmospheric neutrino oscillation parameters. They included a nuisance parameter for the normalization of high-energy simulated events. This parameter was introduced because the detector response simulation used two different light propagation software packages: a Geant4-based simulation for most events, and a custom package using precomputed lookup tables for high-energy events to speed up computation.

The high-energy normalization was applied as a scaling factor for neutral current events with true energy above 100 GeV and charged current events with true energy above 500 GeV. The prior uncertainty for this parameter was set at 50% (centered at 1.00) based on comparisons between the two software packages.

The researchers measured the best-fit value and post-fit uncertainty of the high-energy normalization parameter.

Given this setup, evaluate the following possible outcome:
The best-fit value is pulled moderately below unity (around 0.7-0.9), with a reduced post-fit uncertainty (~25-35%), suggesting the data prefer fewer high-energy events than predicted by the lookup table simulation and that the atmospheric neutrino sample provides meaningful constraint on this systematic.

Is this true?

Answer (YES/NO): NO